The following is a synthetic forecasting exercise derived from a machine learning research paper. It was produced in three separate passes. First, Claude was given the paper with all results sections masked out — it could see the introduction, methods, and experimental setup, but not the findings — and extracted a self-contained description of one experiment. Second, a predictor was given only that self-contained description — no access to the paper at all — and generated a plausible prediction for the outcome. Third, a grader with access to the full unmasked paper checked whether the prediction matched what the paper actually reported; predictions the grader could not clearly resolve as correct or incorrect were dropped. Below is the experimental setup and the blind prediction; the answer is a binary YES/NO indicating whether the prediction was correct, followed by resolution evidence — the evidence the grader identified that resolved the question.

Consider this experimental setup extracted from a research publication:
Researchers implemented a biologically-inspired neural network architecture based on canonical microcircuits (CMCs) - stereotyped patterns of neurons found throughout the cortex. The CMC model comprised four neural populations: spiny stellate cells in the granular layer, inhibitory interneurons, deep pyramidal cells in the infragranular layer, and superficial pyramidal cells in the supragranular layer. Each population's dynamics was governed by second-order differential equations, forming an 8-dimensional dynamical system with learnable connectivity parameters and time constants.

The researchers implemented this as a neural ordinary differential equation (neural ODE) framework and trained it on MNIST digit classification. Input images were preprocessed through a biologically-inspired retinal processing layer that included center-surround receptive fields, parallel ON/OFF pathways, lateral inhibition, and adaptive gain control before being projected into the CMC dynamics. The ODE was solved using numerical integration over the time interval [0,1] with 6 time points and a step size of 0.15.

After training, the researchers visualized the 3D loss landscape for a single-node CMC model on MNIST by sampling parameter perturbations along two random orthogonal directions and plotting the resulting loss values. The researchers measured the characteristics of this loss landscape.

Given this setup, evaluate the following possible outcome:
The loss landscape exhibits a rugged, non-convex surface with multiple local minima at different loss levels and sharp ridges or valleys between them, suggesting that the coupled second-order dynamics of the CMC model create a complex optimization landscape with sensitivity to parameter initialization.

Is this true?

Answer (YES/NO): YES